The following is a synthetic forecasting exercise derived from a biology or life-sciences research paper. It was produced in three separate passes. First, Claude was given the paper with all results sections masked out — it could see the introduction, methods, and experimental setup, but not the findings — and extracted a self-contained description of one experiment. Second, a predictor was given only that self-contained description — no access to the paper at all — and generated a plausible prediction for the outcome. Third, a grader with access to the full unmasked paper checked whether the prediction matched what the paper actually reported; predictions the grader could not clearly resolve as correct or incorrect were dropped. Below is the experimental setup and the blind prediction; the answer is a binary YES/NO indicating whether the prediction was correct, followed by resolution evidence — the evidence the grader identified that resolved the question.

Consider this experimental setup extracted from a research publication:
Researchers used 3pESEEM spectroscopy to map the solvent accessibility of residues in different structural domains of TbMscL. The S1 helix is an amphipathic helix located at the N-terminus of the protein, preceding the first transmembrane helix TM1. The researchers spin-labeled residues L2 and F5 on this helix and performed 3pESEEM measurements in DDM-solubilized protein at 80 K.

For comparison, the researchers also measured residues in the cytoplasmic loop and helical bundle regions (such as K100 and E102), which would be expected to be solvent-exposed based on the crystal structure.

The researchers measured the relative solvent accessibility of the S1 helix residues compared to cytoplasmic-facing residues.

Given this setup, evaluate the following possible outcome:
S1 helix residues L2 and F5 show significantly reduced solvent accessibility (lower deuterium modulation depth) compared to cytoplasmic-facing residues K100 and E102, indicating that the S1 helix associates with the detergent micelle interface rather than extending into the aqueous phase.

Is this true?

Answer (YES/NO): YES